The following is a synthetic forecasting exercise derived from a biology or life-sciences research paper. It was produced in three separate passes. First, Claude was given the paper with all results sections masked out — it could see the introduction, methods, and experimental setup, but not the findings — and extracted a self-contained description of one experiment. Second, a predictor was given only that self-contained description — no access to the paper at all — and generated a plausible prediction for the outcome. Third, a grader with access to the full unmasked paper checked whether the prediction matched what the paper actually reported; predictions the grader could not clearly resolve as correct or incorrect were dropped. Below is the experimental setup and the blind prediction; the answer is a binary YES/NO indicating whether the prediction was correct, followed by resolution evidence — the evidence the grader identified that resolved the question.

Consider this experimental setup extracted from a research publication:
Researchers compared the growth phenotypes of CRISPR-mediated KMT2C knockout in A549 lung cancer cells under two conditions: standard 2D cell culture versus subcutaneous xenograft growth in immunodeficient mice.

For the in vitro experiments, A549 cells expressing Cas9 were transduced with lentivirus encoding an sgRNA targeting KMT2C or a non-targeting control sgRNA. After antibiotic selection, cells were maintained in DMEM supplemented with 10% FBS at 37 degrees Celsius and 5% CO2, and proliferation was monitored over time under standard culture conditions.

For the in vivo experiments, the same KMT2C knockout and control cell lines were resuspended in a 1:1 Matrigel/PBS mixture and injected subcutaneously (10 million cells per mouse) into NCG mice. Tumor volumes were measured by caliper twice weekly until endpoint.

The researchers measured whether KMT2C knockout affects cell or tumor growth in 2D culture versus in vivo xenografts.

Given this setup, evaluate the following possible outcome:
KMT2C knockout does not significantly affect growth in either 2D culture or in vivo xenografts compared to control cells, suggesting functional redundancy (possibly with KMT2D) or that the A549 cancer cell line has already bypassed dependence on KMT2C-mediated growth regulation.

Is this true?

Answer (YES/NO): NO